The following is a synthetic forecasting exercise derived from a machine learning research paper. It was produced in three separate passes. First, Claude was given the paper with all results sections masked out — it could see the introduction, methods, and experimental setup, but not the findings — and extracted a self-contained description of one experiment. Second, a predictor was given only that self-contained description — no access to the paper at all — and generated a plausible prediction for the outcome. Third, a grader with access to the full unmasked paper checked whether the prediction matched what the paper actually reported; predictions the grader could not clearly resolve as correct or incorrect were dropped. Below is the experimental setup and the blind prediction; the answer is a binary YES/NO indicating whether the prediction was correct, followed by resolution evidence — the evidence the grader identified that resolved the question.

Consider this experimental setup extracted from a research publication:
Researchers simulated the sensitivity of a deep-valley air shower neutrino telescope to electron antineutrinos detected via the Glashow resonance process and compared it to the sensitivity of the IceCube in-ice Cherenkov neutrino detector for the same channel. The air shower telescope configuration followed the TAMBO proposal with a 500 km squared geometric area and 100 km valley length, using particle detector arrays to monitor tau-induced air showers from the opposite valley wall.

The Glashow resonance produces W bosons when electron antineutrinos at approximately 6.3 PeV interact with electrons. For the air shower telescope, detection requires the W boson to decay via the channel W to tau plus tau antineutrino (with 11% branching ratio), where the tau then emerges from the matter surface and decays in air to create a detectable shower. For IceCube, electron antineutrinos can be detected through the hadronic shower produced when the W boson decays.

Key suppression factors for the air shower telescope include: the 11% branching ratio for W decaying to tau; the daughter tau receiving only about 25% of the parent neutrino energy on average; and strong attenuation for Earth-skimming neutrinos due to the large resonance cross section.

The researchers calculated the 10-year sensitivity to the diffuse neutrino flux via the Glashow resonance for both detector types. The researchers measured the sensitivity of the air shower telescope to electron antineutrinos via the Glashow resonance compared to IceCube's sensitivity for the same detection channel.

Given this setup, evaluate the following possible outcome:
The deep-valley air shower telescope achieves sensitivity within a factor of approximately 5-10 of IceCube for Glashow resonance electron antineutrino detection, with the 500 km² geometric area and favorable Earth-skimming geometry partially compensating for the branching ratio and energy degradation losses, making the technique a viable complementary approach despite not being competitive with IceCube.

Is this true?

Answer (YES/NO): NO